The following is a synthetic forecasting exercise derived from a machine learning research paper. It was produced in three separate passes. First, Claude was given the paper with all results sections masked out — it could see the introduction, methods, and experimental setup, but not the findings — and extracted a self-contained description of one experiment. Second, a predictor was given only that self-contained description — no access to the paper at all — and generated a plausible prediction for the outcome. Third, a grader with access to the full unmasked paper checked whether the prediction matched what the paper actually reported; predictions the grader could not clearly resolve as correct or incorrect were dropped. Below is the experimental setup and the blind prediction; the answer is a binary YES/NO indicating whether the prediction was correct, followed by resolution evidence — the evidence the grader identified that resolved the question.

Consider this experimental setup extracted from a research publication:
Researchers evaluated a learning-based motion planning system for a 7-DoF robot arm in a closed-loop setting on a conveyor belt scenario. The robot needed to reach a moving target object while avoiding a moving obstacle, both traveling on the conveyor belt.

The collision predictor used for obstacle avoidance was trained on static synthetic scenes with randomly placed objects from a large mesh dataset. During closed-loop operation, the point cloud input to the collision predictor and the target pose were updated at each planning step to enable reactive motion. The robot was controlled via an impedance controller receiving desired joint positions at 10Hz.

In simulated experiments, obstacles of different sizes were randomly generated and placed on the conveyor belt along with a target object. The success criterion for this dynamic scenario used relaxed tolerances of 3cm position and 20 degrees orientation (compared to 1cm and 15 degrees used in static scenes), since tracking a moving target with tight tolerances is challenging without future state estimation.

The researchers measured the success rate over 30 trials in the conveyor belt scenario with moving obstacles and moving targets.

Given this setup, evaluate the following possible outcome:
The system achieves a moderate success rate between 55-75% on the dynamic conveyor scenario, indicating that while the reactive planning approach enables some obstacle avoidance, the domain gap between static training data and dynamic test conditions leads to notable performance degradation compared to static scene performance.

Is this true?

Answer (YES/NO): NO